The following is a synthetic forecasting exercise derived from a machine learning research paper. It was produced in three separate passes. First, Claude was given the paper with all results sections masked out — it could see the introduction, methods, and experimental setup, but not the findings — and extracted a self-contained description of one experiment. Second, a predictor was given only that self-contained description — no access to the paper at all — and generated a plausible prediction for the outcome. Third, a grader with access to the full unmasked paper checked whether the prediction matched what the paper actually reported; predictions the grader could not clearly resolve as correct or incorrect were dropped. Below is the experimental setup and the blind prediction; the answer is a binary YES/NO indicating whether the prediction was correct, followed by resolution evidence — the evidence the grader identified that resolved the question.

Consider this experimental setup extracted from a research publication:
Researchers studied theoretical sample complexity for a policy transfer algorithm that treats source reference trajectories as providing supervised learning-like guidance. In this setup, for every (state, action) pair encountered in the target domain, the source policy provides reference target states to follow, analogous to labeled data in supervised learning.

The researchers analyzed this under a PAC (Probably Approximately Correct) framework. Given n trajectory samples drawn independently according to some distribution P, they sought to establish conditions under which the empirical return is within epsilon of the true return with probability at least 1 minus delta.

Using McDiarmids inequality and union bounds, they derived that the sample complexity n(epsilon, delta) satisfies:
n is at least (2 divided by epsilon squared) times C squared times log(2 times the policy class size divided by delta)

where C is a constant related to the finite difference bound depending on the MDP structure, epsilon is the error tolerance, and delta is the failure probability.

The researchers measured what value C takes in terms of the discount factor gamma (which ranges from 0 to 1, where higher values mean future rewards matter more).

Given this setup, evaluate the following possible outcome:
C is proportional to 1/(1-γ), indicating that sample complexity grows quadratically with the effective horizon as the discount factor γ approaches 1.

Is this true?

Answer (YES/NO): YES